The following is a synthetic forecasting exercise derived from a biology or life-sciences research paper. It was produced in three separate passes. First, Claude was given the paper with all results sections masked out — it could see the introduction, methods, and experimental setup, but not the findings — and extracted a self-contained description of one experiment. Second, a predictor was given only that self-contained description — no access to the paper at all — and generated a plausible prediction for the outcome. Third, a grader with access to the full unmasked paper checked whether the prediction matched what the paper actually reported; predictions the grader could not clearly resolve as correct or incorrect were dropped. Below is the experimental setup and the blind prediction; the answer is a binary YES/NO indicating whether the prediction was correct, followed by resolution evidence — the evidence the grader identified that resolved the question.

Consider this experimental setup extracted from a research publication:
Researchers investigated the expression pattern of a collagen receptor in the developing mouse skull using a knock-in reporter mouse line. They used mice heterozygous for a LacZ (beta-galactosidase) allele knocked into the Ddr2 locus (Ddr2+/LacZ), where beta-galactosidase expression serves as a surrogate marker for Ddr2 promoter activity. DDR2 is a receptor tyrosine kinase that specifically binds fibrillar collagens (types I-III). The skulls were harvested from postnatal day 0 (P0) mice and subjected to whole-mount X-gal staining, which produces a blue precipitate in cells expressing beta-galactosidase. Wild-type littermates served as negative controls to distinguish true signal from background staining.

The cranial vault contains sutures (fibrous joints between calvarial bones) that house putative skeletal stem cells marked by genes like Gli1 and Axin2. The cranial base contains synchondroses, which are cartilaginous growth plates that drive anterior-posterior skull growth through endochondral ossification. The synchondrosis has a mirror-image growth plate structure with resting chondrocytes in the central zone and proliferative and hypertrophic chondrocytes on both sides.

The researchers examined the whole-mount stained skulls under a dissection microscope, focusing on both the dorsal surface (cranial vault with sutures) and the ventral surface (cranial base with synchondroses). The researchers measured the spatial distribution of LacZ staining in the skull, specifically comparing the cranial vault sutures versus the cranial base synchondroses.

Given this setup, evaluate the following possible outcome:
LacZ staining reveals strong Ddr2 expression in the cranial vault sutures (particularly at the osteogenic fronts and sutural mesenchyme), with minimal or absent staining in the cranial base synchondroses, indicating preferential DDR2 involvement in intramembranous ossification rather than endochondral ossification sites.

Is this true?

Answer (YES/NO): NO